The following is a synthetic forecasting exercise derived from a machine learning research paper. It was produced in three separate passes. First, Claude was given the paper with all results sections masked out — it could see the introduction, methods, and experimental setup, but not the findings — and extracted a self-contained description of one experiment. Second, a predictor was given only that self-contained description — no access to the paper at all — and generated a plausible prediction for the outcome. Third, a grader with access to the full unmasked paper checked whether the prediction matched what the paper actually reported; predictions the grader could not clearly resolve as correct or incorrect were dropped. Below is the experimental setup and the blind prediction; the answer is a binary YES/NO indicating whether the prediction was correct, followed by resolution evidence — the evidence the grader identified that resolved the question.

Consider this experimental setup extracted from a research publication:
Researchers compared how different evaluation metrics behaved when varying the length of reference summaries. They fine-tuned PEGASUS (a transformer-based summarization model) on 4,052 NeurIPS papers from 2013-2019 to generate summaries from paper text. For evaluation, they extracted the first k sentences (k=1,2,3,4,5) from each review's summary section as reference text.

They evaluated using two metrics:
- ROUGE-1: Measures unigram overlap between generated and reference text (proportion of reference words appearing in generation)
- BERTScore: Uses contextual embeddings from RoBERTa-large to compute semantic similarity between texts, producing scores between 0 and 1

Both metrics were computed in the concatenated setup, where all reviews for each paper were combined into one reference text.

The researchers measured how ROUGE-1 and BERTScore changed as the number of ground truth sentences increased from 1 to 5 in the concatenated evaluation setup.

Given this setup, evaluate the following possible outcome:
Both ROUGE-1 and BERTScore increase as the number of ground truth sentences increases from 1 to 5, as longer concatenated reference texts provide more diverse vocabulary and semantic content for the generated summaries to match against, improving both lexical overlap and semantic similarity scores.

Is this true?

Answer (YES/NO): NO